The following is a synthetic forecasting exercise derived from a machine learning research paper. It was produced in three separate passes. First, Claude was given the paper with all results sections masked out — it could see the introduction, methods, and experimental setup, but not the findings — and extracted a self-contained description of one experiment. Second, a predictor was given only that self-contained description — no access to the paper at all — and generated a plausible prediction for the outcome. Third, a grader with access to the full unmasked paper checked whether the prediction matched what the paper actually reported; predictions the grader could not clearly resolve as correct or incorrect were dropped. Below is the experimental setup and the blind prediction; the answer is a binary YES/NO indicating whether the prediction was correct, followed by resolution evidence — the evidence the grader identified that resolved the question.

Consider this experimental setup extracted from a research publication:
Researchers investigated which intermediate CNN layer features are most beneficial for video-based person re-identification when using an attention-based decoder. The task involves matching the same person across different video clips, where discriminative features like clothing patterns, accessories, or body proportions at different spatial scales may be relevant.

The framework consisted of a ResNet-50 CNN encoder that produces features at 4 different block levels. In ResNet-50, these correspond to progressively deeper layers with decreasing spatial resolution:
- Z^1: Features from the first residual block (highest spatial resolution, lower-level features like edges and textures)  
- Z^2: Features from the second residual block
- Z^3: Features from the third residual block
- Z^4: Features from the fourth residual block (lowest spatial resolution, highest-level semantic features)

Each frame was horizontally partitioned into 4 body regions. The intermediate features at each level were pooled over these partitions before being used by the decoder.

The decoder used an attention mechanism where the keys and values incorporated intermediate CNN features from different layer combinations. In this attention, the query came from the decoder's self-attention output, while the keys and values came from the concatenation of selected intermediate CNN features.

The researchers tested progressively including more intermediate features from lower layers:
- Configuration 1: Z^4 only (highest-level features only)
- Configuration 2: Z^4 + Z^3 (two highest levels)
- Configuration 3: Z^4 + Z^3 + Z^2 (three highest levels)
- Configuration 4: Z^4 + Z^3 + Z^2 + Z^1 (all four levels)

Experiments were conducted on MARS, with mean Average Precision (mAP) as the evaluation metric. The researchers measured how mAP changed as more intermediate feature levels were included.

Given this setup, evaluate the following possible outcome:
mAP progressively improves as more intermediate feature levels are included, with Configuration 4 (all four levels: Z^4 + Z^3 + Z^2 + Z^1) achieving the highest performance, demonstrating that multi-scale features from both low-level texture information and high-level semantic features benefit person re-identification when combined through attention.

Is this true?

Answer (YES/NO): NO